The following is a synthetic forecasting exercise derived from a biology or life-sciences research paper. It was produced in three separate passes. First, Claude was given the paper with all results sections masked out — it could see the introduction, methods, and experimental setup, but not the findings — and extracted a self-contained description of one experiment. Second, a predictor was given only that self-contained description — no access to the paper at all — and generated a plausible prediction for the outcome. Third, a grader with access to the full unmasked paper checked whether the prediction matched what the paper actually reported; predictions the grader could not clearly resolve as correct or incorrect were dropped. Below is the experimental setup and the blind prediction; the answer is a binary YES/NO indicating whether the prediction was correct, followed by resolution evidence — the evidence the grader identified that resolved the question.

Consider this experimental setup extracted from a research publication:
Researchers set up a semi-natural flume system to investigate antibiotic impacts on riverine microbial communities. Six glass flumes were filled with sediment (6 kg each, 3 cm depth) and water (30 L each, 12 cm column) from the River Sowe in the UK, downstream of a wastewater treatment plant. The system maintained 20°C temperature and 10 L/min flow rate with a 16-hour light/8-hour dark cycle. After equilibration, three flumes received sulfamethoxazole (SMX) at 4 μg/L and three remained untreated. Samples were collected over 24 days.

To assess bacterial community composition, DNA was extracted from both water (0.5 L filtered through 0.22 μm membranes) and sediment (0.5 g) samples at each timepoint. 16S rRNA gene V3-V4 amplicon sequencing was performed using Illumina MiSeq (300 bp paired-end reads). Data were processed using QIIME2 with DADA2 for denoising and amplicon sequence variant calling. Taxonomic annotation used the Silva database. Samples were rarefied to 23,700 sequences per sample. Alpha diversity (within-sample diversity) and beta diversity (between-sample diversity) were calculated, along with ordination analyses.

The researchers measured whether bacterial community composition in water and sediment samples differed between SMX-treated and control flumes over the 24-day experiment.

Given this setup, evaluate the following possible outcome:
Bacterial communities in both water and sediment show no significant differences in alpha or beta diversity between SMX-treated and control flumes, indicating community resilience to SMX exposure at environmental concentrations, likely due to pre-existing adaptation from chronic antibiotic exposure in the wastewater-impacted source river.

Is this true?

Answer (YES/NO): NO